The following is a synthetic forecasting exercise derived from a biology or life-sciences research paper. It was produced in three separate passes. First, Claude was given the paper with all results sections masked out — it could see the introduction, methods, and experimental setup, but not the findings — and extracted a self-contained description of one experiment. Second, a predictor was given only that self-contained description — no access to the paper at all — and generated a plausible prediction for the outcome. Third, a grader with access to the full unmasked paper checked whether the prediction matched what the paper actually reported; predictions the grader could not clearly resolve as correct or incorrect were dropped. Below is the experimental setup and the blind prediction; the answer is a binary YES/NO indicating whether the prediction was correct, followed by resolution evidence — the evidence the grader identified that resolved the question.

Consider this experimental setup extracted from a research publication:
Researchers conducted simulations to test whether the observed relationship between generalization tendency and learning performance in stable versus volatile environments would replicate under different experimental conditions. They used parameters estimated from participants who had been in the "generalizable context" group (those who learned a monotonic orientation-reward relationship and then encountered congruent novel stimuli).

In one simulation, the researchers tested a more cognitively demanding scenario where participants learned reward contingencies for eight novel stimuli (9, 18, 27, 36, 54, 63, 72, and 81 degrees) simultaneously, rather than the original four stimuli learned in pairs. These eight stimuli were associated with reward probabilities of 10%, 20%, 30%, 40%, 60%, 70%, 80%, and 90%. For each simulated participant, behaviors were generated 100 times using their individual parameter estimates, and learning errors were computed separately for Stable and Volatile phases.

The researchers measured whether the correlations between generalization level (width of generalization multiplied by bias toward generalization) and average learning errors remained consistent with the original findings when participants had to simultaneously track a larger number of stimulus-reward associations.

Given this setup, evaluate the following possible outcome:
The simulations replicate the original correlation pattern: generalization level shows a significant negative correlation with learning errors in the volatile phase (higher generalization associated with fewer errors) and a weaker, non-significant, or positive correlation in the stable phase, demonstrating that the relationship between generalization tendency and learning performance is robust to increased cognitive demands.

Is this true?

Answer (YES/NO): NO